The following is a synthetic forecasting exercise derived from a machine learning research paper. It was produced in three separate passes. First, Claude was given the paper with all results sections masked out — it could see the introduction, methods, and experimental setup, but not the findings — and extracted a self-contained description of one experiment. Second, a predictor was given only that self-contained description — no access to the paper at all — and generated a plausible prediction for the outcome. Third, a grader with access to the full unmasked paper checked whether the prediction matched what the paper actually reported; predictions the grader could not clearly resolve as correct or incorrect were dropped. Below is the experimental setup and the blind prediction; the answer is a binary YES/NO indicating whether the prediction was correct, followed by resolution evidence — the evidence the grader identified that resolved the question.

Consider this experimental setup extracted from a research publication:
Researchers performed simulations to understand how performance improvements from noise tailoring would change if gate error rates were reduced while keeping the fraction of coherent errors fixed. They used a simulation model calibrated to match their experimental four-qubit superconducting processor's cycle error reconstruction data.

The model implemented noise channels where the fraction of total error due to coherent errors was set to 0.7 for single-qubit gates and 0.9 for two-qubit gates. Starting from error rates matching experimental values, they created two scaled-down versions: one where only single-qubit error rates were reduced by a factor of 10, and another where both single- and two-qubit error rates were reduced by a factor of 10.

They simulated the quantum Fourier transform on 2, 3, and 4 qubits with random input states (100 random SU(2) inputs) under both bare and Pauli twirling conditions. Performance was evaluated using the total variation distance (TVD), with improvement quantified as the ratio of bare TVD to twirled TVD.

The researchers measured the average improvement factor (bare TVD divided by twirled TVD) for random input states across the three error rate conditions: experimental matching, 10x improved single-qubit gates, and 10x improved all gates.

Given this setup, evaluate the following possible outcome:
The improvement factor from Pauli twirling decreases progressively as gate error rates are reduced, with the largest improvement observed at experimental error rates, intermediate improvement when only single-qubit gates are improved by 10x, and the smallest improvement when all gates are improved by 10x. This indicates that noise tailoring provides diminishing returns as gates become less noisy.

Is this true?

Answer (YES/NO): NO